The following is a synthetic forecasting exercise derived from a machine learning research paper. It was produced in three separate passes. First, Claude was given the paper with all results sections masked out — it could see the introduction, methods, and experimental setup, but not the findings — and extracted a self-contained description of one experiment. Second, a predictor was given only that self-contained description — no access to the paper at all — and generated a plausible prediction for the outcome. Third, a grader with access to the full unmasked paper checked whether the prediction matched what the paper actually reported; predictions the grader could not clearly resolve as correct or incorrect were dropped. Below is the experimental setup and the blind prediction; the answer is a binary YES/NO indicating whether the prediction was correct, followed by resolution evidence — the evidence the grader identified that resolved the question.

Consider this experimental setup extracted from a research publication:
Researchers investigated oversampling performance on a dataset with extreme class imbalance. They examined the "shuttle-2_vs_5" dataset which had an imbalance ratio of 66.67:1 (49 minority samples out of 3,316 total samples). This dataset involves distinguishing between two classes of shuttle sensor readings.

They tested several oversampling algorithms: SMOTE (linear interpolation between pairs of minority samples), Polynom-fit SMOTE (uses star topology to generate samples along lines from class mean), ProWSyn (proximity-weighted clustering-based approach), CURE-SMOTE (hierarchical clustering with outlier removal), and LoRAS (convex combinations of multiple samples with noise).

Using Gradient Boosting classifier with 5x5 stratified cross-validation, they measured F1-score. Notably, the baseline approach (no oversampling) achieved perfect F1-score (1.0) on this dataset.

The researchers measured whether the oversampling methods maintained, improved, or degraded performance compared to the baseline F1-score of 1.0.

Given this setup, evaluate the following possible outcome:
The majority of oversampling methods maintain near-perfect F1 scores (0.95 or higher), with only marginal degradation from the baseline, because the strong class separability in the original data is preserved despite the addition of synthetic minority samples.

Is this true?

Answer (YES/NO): YES